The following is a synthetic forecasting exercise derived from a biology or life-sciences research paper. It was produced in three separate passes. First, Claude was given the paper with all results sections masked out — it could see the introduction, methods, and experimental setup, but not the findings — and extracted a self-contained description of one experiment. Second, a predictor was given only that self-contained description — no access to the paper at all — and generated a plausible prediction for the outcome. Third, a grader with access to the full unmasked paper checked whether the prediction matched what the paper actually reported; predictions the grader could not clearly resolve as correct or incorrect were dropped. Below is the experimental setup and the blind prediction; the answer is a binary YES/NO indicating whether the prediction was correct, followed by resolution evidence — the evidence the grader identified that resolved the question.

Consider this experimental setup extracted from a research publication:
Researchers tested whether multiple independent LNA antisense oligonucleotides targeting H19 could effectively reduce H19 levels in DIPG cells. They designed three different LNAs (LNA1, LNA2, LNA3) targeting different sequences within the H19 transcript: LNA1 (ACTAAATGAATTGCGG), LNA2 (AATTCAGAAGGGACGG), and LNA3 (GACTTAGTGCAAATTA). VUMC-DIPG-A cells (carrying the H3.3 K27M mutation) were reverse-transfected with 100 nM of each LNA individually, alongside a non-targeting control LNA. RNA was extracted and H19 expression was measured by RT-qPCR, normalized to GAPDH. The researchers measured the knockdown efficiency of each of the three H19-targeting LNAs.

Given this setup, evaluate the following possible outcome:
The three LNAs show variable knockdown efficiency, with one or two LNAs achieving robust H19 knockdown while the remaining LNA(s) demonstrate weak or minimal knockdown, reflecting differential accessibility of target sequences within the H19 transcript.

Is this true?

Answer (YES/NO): YES